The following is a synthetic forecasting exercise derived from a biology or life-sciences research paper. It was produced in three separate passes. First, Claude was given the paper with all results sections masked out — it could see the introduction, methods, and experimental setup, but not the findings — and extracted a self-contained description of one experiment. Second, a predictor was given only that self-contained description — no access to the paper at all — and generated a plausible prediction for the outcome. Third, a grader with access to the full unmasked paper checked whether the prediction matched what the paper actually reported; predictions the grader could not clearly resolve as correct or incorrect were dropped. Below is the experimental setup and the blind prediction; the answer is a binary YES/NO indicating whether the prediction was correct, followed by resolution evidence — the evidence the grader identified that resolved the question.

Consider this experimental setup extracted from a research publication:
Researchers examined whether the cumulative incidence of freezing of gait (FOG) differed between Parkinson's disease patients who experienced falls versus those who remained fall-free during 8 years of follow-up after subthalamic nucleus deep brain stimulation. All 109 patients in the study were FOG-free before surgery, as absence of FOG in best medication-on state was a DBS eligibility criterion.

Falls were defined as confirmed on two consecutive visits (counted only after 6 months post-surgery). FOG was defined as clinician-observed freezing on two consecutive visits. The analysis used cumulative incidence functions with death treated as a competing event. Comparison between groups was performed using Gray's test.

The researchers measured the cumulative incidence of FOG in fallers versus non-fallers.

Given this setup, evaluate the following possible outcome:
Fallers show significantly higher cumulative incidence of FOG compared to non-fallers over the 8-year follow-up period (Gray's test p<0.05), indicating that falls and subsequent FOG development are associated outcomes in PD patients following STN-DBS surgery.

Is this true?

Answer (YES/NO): YES